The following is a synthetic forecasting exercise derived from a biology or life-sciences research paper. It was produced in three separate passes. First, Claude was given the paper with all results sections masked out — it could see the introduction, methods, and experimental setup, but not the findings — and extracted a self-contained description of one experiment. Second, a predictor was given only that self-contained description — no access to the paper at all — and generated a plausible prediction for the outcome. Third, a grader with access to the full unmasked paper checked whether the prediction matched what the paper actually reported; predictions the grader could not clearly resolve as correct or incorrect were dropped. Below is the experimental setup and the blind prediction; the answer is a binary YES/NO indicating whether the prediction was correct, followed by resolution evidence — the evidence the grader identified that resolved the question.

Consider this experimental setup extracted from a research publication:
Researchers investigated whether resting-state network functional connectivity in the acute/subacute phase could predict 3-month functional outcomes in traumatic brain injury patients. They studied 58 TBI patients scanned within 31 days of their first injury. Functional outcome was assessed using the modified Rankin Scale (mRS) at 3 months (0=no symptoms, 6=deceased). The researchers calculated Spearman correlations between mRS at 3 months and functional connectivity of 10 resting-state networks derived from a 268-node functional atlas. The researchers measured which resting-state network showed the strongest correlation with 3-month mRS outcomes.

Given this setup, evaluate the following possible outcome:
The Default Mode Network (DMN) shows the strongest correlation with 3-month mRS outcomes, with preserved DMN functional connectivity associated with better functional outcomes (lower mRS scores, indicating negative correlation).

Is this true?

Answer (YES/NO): YES